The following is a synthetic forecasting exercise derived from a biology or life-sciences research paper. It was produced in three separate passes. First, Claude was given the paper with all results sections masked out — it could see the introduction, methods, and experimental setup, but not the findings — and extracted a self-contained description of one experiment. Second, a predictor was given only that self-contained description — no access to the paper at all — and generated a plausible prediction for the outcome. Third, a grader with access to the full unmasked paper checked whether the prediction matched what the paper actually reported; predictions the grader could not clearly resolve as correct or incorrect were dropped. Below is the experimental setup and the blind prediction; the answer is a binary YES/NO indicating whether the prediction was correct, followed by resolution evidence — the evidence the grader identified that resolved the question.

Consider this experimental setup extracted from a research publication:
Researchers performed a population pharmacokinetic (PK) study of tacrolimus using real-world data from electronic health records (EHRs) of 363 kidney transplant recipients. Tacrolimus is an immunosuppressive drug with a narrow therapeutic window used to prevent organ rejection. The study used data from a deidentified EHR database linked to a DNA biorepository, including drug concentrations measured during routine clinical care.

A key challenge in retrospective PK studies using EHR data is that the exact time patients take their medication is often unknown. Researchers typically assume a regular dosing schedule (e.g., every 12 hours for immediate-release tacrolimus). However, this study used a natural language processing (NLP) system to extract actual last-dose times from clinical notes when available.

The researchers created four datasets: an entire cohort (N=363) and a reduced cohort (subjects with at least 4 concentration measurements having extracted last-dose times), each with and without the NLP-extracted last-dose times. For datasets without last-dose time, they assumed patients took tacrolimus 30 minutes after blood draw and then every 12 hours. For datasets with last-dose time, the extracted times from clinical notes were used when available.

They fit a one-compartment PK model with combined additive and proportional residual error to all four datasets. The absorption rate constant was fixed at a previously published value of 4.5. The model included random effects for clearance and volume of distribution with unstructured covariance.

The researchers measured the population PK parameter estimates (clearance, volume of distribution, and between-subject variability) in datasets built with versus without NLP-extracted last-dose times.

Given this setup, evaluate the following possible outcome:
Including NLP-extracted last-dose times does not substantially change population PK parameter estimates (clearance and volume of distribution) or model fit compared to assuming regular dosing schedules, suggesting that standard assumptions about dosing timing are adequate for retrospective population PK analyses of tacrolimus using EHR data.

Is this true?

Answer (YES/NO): YES